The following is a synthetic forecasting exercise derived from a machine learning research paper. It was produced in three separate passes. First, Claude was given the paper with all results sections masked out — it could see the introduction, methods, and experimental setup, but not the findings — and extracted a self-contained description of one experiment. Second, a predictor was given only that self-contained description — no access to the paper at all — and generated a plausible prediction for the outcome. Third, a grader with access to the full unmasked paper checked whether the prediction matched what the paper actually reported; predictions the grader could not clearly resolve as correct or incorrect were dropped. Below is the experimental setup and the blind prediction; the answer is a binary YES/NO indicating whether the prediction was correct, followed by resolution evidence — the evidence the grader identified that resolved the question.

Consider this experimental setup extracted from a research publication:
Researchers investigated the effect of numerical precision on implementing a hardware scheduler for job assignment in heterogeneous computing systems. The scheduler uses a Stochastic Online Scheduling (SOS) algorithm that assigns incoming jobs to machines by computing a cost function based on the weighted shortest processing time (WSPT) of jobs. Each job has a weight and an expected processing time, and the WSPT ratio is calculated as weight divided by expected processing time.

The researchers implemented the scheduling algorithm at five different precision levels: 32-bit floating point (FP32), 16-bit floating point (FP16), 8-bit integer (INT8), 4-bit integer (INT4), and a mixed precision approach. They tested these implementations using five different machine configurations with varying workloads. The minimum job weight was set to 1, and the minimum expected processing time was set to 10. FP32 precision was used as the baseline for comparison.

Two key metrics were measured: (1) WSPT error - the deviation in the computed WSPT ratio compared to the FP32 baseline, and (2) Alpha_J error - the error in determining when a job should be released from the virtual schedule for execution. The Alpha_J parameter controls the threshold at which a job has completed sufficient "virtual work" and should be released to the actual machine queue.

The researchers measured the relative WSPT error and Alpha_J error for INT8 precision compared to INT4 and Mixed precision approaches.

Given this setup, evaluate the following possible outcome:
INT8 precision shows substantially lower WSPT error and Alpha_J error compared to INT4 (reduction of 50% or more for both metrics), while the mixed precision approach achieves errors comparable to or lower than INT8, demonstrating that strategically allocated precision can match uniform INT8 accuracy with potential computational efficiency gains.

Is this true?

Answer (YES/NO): NO